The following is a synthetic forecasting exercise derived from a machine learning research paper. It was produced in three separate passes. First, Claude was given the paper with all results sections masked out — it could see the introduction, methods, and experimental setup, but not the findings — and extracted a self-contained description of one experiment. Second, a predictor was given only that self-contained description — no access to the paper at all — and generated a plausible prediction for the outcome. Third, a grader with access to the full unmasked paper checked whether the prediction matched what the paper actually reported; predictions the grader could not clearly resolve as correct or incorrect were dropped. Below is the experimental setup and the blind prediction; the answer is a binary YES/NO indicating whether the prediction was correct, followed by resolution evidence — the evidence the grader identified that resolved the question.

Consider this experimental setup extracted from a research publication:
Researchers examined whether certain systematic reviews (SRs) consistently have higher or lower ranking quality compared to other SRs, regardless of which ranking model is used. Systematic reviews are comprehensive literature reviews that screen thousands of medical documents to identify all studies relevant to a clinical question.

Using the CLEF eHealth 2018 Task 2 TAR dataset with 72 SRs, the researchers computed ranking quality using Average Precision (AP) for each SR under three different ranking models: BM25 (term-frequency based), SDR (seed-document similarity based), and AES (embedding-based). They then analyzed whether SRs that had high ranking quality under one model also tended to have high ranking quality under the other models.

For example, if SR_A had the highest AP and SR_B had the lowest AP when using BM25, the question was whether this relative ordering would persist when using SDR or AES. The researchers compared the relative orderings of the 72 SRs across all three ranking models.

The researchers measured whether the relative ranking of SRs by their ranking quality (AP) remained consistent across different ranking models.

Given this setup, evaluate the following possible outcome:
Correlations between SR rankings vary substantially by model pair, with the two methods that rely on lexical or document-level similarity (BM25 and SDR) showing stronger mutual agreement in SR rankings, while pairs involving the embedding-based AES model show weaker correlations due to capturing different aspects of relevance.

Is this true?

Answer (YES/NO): NO